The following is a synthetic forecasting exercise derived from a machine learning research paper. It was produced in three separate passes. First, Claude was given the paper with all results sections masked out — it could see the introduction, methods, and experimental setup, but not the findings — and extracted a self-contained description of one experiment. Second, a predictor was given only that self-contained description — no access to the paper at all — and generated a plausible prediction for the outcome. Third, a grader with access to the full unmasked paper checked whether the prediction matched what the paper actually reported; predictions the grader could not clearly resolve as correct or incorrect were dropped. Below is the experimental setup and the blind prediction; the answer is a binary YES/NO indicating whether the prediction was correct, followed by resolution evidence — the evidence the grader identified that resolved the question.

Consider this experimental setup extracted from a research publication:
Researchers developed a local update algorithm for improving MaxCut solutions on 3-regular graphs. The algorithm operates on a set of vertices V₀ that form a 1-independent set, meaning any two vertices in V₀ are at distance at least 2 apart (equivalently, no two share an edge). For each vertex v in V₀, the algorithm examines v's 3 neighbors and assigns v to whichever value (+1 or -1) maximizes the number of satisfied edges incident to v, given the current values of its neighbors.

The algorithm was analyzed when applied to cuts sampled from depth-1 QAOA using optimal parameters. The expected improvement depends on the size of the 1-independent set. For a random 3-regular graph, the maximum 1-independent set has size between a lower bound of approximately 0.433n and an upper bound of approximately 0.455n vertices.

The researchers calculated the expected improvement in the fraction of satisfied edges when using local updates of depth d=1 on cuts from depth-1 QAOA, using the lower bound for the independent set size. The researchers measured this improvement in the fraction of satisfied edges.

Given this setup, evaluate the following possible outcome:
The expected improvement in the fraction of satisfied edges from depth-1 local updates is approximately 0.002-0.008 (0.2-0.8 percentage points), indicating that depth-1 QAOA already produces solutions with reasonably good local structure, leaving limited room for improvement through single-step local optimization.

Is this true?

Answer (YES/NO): NO